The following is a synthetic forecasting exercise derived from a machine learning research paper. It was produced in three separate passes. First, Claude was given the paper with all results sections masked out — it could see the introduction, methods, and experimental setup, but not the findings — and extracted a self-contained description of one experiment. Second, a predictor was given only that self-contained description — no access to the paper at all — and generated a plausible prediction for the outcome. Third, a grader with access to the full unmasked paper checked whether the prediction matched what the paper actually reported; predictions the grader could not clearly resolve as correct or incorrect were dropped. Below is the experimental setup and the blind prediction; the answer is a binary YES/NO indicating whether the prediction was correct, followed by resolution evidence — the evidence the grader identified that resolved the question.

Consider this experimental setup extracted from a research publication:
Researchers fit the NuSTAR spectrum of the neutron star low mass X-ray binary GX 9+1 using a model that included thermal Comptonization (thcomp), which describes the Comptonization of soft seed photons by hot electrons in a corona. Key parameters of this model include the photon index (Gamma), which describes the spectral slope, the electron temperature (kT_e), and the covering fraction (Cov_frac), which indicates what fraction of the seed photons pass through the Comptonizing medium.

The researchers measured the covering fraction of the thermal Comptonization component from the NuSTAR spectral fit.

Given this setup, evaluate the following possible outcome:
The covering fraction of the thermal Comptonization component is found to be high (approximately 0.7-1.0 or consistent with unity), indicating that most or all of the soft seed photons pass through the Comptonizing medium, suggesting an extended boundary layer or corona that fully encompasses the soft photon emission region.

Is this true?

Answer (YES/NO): YES